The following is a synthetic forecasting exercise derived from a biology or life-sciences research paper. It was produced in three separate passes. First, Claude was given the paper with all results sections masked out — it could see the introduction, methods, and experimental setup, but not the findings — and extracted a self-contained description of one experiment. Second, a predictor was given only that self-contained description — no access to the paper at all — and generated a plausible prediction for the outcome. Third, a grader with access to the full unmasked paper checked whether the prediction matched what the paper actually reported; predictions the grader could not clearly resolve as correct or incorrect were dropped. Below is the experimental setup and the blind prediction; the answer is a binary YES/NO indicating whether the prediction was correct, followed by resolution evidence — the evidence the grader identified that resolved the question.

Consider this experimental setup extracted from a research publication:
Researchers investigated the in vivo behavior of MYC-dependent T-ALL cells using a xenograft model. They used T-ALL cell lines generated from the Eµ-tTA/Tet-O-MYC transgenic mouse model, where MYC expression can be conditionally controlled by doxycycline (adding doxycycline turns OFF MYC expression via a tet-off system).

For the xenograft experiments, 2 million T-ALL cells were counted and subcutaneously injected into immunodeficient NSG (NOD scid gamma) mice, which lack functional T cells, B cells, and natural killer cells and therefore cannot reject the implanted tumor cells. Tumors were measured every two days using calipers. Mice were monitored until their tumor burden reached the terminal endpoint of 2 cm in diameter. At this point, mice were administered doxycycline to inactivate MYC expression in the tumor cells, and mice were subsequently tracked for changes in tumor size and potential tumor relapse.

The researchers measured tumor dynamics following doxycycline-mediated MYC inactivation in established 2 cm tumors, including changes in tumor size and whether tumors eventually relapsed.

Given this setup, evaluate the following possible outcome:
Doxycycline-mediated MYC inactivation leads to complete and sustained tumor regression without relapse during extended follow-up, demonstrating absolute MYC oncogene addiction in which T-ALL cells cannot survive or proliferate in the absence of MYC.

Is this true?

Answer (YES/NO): NO